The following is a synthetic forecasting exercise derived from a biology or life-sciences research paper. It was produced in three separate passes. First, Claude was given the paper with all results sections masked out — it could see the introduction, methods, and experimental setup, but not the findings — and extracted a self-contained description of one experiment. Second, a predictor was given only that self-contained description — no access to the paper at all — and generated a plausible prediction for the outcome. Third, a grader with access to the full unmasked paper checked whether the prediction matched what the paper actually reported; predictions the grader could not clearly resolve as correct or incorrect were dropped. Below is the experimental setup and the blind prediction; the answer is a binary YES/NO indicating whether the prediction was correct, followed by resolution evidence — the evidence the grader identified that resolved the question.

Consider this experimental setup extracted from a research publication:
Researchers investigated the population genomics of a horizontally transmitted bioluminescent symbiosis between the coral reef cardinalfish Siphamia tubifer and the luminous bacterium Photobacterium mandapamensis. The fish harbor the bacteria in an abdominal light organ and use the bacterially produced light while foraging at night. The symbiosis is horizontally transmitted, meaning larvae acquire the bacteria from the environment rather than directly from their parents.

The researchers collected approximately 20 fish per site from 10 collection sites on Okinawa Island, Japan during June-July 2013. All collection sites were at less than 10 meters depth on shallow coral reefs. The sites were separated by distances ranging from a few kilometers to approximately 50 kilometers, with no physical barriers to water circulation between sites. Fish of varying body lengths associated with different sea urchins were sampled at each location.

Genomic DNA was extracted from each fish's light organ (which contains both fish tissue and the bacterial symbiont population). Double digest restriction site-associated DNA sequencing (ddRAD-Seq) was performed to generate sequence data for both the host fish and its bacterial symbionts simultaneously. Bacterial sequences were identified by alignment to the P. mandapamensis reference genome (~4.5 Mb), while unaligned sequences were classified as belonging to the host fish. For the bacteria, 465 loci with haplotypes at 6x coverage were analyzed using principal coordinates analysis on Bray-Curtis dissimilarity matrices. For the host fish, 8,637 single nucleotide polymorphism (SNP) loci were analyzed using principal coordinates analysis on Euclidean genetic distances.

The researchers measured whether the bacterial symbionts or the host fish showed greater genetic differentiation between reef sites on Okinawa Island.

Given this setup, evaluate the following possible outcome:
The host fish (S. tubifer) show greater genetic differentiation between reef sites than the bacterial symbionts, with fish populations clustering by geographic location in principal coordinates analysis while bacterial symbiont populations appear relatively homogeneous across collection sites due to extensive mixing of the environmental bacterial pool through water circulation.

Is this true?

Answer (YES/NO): NO